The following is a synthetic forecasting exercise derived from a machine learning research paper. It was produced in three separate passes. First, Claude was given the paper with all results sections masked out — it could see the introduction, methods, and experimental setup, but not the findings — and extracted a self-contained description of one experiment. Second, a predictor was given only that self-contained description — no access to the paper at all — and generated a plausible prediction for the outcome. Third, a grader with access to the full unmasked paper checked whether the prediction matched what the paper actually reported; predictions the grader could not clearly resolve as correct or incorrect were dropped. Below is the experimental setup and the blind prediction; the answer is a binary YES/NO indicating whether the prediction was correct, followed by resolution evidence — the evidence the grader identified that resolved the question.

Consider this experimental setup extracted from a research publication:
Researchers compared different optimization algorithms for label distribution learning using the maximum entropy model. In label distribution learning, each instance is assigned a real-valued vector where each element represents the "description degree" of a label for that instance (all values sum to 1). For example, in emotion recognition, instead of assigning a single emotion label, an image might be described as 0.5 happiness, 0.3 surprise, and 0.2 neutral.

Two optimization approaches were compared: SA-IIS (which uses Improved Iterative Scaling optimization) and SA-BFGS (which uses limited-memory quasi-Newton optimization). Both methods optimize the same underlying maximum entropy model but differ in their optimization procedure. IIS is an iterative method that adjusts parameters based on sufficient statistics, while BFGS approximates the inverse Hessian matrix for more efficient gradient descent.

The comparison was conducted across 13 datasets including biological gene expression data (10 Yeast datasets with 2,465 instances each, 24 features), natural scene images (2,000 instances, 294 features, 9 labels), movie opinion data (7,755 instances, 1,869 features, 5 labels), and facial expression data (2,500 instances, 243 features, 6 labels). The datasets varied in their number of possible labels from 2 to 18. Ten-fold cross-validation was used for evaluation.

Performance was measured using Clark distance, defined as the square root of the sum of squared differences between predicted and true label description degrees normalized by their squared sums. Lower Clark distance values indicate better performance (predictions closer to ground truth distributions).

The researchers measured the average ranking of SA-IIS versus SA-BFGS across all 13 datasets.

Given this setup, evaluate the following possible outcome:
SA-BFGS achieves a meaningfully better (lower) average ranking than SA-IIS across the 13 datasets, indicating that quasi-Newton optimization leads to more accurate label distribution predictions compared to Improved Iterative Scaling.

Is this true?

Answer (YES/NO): YES